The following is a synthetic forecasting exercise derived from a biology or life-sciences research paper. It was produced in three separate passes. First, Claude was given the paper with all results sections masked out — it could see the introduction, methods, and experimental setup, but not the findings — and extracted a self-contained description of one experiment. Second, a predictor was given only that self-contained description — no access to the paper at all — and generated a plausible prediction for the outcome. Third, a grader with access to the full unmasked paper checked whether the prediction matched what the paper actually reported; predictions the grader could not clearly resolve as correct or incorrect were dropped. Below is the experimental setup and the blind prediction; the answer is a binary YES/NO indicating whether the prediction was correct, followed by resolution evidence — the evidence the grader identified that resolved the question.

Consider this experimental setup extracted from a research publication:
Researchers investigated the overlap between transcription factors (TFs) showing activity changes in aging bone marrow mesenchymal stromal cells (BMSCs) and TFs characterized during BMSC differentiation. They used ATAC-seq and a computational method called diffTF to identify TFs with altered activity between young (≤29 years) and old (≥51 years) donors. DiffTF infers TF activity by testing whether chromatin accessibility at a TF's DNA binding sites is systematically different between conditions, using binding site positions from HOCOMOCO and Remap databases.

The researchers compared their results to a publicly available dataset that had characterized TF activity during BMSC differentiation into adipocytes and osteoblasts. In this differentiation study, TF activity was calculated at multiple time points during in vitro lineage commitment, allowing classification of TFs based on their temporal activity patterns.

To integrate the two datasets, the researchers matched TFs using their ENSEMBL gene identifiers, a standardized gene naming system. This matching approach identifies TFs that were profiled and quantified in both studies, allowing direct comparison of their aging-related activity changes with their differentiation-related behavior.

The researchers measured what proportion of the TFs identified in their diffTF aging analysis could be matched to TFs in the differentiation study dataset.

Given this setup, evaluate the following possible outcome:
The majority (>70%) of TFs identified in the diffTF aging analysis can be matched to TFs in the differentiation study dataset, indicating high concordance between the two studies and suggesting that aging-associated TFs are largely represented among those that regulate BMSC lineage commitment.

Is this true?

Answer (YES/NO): NO